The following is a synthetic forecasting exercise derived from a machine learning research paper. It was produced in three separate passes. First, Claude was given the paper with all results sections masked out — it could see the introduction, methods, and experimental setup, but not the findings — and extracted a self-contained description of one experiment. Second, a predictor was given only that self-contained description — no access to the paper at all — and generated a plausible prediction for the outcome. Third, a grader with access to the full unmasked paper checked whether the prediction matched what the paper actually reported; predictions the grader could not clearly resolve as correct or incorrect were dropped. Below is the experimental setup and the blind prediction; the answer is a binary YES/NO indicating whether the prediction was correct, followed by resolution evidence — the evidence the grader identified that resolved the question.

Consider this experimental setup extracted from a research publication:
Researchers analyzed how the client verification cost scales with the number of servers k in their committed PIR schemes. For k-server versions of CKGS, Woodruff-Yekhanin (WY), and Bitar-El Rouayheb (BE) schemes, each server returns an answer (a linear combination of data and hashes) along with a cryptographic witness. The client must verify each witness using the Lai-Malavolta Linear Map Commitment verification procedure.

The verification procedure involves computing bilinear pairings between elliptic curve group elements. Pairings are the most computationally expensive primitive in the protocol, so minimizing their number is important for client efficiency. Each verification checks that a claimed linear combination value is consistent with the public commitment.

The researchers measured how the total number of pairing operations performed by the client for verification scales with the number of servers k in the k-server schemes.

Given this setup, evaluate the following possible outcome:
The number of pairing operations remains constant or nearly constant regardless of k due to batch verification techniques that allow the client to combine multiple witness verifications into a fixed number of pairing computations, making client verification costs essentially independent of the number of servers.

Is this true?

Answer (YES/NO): NO